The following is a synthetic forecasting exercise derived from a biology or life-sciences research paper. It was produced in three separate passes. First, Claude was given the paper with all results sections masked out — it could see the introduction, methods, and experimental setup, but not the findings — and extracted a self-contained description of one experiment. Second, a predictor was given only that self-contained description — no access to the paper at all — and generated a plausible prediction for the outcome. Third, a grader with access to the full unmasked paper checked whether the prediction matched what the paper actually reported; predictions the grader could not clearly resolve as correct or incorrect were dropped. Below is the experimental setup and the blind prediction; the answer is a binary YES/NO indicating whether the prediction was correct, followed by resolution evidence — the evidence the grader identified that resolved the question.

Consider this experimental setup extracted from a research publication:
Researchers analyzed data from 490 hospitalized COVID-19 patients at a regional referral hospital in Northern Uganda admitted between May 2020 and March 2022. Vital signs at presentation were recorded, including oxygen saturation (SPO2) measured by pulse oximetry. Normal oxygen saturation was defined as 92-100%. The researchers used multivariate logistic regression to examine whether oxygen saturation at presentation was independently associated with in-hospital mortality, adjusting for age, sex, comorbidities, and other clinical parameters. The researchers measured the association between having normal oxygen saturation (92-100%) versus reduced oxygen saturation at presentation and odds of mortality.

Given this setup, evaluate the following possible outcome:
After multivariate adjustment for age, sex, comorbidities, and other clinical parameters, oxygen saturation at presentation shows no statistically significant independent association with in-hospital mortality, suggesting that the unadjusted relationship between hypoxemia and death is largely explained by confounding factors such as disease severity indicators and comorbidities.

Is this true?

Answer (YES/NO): NO